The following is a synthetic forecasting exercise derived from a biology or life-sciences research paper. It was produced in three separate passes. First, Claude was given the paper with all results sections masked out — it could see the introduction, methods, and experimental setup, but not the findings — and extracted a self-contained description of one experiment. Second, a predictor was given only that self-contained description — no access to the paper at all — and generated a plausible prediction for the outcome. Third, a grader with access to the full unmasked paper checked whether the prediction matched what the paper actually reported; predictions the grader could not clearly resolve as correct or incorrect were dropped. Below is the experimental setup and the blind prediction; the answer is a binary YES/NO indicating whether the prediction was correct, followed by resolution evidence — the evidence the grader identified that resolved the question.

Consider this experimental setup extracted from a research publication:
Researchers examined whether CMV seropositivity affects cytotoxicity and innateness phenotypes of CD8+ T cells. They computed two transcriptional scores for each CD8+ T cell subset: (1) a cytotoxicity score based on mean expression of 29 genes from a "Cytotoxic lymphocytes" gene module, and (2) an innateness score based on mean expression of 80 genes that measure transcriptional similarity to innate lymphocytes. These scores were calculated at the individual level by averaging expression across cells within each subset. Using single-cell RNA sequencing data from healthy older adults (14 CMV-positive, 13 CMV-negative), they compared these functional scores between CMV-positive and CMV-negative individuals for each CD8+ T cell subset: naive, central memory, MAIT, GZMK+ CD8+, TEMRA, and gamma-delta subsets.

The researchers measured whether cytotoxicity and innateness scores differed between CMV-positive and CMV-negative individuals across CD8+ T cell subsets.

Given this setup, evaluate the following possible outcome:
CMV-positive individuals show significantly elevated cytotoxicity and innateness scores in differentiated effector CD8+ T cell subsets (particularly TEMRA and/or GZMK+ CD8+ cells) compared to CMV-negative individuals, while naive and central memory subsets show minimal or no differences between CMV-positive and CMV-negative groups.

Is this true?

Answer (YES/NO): NO